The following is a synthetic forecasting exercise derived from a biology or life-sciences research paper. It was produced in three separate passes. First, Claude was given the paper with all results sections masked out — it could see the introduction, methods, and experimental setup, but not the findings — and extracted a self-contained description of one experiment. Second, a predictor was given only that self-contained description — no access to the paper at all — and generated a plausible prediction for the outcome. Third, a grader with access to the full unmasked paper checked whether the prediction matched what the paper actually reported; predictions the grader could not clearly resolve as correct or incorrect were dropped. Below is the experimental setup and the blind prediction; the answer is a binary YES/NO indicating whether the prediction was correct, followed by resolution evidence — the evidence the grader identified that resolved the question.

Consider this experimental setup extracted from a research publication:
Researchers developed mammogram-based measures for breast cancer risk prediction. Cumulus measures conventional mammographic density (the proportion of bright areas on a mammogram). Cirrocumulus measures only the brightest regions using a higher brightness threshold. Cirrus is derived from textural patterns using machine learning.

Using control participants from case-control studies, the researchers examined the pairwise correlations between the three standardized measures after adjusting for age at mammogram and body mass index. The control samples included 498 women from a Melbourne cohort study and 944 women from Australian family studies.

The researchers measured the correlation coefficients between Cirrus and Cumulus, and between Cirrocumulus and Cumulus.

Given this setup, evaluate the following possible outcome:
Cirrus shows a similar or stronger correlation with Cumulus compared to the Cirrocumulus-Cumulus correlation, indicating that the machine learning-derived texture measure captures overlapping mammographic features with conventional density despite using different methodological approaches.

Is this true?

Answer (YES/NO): YES